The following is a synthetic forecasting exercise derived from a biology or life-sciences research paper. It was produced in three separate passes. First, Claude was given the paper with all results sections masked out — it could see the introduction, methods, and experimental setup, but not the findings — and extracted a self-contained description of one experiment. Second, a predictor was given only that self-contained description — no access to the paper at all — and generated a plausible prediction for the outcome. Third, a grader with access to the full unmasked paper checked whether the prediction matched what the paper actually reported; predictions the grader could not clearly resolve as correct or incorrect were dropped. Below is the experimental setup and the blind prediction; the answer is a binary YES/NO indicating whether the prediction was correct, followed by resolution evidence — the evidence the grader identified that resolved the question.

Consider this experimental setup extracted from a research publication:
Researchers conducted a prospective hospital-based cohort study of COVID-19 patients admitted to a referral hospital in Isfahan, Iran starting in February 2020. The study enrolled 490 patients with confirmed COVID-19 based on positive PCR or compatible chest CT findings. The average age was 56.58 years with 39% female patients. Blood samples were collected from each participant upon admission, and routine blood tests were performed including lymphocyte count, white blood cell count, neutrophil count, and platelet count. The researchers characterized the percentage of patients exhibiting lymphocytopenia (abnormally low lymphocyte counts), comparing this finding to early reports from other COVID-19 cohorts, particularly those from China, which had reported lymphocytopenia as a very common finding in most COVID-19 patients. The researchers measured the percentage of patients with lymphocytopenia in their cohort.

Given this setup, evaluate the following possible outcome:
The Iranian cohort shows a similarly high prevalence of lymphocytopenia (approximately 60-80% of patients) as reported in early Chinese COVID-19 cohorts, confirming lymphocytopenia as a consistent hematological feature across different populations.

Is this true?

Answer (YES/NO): NO